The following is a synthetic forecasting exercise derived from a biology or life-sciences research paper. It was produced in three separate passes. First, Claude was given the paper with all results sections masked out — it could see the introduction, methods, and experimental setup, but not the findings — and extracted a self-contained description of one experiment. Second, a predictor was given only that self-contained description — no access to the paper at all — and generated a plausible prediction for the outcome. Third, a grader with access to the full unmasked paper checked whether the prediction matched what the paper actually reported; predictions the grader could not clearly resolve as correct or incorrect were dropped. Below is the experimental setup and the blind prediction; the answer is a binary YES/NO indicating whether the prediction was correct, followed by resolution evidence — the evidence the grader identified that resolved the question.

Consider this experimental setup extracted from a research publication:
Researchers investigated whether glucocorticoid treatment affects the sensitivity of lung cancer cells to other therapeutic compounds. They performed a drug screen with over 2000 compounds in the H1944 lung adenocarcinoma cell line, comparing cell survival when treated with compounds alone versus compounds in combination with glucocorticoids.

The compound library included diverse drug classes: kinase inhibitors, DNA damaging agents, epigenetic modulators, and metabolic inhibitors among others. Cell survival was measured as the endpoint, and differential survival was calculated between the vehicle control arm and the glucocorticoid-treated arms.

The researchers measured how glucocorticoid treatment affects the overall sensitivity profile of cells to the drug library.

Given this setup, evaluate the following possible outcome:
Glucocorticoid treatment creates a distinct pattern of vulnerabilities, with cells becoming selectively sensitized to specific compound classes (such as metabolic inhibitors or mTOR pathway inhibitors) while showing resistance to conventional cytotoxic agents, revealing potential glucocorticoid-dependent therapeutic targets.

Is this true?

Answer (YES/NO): NO